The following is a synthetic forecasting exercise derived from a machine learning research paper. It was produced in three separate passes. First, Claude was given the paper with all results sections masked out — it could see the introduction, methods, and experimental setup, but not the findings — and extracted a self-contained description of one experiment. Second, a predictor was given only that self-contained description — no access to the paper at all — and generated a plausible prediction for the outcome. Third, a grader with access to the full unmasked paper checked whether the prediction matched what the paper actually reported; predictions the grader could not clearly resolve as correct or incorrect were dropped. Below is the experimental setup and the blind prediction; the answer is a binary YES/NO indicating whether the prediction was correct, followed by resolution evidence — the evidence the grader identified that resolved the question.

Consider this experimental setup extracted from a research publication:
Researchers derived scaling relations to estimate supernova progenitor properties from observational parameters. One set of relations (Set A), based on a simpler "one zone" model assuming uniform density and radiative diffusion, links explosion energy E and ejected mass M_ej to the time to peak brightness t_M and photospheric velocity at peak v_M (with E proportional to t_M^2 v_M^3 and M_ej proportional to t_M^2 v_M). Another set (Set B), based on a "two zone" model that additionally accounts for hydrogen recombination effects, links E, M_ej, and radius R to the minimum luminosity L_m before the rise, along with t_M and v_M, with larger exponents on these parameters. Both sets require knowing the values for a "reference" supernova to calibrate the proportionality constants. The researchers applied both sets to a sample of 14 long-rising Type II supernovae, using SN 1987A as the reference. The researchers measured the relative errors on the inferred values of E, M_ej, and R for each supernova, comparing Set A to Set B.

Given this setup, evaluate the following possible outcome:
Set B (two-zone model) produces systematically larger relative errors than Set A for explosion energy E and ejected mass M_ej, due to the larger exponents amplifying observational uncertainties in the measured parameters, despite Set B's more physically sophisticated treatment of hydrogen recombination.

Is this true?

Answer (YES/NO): YES